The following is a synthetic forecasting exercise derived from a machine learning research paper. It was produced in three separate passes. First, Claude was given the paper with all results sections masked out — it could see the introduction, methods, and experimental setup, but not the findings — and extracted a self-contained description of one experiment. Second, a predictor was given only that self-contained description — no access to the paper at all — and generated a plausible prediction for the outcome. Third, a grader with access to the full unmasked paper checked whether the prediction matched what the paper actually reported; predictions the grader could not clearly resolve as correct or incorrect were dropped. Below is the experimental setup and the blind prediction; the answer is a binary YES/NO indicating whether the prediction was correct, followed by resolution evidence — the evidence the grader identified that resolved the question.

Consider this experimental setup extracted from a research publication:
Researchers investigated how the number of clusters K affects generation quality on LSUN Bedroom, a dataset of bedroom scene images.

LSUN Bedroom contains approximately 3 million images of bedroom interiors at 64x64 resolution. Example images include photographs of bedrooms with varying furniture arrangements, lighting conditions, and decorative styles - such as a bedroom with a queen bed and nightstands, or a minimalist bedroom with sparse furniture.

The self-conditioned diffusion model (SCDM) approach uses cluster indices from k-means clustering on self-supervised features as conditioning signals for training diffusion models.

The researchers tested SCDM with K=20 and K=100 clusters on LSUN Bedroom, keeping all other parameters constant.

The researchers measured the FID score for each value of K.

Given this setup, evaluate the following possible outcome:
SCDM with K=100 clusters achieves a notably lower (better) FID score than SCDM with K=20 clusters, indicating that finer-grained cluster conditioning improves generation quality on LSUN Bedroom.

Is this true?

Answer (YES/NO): YES